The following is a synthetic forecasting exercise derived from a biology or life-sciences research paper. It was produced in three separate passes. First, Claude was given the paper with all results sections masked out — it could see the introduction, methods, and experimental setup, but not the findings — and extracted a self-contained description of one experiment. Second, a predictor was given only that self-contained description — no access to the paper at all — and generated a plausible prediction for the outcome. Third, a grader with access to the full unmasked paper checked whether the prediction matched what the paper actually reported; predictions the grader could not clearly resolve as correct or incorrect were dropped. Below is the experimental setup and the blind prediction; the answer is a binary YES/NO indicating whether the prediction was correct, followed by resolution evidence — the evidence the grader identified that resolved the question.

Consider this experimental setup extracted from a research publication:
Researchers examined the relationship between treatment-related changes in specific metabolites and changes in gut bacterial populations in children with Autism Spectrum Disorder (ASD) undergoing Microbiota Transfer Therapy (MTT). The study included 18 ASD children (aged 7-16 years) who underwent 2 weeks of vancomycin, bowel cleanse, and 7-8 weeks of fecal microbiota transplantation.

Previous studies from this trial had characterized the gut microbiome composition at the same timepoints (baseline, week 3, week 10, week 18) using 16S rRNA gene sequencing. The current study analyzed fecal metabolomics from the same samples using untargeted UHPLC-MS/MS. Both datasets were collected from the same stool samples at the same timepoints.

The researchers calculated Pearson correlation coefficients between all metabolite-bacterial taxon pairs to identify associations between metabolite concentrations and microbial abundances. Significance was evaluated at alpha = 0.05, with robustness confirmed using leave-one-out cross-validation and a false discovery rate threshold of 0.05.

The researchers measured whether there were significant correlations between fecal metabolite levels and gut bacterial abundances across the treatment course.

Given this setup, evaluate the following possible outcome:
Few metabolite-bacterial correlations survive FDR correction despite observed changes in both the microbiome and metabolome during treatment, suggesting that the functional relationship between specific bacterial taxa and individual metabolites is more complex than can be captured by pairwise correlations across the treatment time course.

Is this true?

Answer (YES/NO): YES